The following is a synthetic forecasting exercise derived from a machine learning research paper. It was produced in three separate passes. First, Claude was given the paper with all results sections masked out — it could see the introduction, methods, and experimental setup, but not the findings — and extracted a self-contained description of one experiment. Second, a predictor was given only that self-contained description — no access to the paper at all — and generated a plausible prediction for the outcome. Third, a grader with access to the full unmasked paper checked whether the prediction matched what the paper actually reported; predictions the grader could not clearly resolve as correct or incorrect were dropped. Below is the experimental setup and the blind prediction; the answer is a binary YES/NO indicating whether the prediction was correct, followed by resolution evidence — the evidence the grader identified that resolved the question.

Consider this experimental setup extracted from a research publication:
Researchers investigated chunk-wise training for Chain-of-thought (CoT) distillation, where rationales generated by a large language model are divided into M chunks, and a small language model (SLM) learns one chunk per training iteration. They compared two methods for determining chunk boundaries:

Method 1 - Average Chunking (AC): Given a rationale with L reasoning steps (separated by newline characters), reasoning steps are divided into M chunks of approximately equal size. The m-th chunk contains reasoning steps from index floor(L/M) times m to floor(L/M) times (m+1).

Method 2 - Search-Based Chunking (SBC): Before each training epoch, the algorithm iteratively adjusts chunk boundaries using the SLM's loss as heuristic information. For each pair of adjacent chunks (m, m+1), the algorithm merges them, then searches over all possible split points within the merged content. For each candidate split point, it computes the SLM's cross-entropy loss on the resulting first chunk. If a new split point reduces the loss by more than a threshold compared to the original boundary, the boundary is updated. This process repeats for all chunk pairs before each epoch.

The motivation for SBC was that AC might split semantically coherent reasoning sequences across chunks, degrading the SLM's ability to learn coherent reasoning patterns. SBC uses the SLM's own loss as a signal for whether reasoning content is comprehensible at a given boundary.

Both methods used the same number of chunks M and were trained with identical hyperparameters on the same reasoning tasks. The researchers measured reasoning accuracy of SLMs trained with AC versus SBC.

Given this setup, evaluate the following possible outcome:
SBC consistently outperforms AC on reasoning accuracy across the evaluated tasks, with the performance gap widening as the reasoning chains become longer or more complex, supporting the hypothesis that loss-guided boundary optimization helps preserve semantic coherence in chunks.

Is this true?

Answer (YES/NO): NO